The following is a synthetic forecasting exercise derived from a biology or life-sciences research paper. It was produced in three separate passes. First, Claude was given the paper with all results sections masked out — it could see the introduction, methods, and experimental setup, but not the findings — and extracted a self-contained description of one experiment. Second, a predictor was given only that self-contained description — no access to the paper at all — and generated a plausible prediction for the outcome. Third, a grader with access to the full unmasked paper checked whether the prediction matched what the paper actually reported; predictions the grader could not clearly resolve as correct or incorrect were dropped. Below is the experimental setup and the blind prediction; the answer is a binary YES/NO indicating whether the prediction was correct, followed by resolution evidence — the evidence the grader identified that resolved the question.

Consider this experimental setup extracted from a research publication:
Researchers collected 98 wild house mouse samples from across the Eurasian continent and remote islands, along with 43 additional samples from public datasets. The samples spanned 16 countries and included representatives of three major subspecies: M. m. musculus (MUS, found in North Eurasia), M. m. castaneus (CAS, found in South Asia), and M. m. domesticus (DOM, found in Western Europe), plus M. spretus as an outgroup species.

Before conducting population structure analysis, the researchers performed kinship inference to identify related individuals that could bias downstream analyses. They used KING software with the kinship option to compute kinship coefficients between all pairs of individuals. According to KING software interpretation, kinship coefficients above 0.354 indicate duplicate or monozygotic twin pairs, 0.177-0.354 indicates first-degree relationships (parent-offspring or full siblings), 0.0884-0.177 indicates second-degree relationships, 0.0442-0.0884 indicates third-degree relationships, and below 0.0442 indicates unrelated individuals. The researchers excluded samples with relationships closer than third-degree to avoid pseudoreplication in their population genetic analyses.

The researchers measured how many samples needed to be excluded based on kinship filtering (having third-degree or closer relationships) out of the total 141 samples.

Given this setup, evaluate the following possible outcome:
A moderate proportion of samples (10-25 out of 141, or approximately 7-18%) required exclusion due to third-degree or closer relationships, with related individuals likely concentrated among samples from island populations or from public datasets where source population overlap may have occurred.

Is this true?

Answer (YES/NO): YES